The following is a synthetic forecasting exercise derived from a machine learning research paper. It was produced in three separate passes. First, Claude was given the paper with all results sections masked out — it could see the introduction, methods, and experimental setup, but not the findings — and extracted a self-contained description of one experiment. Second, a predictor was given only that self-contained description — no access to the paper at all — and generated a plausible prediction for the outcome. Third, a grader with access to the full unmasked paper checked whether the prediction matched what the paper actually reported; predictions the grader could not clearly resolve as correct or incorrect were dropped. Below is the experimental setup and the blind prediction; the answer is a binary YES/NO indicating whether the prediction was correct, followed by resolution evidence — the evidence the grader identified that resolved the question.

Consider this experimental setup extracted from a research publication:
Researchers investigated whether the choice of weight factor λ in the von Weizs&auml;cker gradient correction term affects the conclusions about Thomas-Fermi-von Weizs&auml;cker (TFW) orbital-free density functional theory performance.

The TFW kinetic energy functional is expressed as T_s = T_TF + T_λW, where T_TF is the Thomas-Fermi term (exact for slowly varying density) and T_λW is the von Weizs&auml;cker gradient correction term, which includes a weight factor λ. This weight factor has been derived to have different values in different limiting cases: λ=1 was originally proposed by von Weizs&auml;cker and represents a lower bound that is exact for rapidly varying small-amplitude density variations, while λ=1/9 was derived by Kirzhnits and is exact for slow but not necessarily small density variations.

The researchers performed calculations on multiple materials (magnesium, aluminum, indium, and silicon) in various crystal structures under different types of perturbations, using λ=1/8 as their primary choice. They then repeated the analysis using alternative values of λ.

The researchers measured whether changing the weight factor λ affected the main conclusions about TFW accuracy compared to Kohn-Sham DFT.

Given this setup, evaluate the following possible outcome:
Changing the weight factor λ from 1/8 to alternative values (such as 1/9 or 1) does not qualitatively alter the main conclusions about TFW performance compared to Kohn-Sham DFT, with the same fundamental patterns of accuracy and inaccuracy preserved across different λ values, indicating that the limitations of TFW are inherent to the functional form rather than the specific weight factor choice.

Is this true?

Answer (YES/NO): YES